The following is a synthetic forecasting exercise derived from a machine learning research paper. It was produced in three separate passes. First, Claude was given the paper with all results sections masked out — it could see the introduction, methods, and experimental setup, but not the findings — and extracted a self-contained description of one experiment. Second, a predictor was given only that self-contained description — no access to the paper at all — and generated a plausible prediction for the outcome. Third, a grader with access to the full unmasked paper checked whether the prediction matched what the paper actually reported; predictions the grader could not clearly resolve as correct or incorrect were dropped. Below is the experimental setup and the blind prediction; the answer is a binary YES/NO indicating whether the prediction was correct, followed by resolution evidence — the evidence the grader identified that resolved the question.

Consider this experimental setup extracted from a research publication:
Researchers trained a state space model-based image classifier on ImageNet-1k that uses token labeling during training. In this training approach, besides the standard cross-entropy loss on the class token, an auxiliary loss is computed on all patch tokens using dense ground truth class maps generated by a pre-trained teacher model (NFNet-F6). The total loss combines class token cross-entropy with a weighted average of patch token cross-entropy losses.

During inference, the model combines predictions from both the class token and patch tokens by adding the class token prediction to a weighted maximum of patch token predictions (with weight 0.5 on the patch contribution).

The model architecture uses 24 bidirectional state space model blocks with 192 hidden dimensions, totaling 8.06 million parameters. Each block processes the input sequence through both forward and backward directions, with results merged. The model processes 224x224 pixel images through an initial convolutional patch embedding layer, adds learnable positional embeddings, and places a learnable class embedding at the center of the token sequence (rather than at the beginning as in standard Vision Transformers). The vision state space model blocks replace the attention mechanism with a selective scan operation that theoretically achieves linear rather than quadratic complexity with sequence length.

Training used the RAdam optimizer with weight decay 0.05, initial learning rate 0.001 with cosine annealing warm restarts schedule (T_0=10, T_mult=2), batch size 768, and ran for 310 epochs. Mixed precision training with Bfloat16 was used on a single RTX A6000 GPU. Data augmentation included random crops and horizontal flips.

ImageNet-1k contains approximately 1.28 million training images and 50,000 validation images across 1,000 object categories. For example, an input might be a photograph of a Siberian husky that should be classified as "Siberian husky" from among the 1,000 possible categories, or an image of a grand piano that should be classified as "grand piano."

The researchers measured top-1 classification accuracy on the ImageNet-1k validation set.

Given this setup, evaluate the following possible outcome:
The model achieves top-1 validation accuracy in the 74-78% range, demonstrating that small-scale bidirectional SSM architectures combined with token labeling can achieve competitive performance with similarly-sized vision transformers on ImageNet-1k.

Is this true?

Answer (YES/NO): NO